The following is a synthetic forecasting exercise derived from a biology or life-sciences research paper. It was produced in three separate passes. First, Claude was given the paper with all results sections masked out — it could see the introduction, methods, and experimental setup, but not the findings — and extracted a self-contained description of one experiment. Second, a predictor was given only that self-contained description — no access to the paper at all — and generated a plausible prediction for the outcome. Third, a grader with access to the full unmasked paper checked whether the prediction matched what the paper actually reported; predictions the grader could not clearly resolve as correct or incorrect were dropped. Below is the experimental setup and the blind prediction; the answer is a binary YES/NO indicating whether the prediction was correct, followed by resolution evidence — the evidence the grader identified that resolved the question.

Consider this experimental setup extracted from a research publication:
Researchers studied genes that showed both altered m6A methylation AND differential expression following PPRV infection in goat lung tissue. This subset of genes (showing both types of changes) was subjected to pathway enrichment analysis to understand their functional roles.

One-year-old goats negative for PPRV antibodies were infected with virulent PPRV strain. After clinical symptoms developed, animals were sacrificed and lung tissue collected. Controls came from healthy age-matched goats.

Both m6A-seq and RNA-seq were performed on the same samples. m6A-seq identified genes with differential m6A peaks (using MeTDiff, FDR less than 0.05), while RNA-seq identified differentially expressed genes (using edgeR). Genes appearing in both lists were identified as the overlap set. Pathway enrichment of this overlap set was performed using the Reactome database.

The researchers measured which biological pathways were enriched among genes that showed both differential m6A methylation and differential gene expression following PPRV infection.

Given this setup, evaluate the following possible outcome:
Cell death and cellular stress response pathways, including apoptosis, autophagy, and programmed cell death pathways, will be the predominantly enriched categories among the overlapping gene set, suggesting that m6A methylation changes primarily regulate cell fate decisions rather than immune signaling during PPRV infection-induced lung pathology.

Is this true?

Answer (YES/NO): NO